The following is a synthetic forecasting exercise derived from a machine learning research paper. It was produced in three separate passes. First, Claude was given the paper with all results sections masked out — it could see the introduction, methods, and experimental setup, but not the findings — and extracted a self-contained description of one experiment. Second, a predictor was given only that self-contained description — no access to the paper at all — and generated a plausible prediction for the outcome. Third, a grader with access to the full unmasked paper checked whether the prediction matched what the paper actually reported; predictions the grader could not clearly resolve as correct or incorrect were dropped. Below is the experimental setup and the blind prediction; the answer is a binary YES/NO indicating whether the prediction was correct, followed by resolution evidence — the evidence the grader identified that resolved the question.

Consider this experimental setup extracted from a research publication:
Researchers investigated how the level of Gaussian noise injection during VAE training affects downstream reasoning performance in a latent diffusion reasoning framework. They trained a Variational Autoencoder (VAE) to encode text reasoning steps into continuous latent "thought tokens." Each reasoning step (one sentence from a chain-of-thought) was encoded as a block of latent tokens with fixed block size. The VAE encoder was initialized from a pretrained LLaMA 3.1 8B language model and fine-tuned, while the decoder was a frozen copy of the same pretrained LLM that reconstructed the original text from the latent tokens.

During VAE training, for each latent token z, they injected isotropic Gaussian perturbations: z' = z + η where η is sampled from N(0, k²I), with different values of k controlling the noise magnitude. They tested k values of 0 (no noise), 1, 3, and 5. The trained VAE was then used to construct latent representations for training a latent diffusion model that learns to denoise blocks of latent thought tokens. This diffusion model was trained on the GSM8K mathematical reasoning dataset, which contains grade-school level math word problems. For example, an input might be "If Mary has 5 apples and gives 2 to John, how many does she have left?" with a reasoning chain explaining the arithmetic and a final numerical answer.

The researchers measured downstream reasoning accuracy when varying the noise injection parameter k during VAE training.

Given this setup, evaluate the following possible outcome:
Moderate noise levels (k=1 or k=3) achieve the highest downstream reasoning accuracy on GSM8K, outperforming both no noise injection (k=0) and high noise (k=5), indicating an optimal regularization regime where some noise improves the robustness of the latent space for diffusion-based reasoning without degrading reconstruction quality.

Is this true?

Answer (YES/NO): YES